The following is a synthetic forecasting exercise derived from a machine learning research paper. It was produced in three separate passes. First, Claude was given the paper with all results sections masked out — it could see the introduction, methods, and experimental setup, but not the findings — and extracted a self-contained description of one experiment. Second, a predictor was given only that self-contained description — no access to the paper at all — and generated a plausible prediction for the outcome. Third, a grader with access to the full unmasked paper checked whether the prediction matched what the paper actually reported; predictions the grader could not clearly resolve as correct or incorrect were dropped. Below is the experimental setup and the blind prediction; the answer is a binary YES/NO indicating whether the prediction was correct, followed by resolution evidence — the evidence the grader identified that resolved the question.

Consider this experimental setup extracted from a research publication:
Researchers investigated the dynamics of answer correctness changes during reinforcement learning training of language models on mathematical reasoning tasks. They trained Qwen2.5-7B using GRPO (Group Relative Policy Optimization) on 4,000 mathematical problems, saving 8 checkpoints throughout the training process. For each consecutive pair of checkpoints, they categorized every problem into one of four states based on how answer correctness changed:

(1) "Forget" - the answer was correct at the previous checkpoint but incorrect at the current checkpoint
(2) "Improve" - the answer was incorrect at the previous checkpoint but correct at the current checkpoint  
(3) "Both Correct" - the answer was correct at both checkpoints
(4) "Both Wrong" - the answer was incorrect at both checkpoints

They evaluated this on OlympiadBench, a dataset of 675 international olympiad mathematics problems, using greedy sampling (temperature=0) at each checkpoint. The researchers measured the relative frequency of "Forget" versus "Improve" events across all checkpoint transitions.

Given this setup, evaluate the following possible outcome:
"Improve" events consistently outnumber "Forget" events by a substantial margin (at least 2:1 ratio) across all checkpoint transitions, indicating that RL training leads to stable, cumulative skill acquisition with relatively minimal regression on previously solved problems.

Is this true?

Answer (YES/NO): NO